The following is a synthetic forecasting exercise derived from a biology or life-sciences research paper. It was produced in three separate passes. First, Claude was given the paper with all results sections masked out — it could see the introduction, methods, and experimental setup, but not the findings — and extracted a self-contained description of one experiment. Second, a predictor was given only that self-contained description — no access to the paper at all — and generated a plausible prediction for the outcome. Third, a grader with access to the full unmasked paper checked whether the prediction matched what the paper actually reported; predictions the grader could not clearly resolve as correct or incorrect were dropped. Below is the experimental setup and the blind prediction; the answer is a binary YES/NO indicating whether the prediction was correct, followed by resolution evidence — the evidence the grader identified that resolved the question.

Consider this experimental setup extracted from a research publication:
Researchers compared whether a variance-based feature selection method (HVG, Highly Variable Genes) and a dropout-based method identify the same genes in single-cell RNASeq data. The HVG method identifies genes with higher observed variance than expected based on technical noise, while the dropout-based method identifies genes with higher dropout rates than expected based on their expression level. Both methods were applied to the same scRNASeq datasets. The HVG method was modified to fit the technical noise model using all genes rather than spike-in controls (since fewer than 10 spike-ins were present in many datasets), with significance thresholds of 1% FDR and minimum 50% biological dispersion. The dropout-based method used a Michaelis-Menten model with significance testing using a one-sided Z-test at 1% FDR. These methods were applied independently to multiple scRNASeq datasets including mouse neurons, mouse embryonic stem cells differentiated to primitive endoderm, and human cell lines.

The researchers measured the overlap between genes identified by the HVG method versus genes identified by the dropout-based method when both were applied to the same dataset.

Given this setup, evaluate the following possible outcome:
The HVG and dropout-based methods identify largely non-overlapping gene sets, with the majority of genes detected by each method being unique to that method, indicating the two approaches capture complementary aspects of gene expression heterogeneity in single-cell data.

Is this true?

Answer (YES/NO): NO